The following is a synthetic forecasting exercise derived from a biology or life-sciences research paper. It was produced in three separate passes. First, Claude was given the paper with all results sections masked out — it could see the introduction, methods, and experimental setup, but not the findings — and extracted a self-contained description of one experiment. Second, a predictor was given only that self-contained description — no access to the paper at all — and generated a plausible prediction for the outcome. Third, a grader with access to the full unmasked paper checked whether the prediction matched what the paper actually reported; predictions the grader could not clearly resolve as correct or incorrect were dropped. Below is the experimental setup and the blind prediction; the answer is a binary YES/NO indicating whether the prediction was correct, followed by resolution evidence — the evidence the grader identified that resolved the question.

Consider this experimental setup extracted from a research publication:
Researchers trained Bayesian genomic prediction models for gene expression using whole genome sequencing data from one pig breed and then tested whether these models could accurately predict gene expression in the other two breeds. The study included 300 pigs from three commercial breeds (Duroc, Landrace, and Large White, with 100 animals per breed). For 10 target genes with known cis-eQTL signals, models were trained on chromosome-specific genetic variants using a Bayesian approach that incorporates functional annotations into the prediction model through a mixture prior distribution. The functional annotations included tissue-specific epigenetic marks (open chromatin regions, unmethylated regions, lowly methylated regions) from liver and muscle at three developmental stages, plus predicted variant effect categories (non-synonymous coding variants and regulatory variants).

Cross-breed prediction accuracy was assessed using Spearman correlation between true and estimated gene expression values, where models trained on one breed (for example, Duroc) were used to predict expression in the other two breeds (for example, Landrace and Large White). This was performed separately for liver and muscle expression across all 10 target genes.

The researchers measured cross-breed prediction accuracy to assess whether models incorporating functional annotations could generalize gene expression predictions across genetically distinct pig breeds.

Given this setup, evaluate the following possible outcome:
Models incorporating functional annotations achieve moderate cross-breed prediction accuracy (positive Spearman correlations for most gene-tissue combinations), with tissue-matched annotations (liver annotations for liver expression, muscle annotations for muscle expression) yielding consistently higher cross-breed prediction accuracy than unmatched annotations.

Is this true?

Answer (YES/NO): NO